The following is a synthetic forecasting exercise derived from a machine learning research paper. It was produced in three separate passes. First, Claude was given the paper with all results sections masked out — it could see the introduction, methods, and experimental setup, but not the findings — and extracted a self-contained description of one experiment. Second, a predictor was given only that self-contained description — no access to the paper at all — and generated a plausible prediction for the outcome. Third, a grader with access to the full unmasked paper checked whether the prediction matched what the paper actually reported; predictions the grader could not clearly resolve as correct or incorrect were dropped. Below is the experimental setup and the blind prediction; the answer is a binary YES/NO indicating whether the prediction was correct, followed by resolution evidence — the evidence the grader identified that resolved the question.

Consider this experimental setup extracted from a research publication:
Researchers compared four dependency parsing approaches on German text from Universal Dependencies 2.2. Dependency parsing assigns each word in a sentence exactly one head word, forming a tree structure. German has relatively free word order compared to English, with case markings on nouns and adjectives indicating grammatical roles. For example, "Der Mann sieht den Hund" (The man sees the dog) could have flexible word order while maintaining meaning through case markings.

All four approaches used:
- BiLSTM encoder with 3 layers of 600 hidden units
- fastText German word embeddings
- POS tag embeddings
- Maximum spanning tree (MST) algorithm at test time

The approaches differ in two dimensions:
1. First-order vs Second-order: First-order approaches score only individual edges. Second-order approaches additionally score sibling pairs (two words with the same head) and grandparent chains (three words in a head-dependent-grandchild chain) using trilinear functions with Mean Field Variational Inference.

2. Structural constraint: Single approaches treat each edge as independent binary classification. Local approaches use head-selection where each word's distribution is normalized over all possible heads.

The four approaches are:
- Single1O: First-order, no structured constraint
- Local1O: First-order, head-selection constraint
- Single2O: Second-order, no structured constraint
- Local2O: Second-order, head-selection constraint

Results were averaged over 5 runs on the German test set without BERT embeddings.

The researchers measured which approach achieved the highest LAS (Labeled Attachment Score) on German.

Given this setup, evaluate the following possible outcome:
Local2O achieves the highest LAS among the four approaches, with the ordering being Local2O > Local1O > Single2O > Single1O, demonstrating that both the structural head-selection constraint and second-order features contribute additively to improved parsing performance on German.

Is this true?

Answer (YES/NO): NO